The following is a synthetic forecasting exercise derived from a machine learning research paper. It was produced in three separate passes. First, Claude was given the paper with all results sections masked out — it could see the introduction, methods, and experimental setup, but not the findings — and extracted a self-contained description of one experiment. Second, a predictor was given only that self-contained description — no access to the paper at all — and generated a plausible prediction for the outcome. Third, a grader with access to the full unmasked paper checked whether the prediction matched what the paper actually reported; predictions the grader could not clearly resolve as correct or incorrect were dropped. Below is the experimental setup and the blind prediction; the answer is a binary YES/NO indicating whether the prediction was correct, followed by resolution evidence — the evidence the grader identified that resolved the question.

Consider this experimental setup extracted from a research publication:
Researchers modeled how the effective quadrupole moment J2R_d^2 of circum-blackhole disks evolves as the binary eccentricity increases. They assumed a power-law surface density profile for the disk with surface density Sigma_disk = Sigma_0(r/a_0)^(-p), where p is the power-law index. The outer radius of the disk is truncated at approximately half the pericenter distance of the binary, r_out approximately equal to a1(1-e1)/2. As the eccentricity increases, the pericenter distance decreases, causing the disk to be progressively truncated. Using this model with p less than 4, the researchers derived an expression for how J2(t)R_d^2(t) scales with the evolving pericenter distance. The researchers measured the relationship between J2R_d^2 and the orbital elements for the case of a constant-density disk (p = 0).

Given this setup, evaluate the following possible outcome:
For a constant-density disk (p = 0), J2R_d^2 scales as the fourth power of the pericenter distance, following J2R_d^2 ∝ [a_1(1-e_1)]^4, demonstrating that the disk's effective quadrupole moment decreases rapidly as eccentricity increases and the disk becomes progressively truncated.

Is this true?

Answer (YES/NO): YES